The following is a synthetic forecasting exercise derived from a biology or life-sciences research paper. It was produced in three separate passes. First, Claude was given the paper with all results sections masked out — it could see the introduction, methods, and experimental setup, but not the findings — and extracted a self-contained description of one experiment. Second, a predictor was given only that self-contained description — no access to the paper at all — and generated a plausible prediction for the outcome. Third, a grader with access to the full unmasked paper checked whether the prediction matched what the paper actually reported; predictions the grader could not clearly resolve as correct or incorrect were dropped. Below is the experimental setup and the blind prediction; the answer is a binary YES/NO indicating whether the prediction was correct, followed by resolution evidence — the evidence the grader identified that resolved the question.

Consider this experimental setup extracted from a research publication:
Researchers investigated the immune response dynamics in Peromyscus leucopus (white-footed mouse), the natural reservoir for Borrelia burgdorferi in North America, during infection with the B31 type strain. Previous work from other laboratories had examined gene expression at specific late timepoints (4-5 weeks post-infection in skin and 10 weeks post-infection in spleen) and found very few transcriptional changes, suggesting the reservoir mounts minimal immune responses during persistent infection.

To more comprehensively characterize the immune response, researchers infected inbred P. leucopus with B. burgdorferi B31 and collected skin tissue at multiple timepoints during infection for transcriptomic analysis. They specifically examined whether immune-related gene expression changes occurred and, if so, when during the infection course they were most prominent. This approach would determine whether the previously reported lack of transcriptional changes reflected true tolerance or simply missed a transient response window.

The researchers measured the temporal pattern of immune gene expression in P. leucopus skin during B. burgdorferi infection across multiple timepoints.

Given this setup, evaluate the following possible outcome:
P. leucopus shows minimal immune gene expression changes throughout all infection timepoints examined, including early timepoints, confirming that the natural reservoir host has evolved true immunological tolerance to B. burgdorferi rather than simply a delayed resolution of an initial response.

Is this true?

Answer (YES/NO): NO